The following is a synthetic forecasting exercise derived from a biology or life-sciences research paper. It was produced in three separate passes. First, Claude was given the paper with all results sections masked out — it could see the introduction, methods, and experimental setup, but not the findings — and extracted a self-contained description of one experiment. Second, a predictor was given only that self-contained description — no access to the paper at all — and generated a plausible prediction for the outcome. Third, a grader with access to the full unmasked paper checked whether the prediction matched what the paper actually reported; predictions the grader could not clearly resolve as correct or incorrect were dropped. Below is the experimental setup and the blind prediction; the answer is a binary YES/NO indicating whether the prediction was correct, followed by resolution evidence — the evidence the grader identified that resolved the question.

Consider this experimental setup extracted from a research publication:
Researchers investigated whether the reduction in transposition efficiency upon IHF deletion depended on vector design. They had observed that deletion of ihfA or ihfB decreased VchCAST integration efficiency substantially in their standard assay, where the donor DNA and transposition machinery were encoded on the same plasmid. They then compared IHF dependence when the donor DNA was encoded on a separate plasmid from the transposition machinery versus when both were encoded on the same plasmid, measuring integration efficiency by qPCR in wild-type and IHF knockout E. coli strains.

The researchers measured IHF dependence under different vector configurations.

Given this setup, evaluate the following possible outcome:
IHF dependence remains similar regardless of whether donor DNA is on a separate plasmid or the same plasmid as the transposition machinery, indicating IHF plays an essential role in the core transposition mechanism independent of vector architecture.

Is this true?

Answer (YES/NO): NO